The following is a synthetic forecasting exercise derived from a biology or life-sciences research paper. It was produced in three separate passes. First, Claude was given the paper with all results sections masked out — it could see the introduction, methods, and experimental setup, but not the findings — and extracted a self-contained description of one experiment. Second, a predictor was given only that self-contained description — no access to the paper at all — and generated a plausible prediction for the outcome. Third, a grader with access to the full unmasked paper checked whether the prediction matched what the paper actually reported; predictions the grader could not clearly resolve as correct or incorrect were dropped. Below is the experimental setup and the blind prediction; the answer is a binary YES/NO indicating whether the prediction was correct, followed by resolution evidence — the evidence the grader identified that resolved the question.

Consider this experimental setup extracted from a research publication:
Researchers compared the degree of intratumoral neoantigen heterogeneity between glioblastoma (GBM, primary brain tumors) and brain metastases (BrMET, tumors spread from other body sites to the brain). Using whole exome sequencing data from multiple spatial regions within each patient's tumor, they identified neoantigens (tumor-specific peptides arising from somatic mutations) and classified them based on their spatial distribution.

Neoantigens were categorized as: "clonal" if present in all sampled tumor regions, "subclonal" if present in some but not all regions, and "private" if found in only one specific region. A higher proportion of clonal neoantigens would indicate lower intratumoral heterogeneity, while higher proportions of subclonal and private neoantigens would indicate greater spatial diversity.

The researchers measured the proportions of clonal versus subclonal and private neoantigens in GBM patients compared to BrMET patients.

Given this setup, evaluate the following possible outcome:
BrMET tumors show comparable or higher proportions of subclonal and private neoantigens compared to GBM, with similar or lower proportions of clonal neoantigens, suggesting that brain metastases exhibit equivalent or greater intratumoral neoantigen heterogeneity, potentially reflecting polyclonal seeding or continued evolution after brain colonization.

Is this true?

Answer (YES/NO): NO